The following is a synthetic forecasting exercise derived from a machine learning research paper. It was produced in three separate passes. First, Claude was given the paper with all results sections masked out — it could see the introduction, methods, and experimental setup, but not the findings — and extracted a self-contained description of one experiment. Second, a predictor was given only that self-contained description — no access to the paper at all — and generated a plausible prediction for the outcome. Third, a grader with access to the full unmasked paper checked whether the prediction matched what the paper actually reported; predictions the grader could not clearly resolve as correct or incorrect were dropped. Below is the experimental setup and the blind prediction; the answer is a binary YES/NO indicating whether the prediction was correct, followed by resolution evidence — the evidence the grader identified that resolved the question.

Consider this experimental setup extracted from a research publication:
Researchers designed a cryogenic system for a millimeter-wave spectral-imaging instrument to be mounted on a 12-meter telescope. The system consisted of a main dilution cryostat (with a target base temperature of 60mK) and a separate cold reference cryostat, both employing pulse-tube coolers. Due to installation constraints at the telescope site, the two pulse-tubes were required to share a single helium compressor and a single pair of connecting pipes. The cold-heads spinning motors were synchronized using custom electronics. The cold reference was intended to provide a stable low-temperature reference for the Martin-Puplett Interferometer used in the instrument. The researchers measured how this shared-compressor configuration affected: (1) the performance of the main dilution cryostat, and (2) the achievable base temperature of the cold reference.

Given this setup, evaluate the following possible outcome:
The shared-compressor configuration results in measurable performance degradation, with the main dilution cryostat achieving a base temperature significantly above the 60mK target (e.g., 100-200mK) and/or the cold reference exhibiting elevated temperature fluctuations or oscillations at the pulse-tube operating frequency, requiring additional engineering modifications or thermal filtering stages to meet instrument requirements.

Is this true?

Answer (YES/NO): NO